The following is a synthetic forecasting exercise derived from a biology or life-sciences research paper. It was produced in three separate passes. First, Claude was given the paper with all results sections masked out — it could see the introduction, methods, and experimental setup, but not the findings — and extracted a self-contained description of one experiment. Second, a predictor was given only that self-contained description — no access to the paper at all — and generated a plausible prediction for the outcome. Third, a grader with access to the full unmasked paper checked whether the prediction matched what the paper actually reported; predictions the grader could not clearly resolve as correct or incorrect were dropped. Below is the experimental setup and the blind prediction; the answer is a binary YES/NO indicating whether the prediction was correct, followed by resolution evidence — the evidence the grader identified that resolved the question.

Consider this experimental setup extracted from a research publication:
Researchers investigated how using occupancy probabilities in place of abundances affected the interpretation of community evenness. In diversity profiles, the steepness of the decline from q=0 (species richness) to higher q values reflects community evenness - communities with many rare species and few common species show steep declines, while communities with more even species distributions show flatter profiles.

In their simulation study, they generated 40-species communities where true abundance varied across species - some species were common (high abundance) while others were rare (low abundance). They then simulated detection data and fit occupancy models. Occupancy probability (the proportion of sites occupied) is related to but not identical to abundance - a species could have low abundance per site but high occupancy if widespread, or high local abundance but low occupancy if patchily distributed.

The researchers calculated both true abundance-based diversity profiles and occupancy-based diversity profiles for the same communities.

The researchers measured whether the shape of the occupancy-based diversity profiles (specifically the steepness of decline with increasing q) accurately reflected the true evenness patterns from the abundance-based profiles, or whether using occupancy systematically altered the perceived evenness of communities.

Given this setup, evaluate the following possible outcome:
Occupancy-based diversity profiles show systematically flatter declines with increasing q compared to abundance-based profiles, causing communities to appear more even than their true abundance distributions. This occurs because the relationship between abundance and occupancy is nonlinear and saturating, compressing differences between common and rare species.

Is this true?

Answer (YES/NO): YES